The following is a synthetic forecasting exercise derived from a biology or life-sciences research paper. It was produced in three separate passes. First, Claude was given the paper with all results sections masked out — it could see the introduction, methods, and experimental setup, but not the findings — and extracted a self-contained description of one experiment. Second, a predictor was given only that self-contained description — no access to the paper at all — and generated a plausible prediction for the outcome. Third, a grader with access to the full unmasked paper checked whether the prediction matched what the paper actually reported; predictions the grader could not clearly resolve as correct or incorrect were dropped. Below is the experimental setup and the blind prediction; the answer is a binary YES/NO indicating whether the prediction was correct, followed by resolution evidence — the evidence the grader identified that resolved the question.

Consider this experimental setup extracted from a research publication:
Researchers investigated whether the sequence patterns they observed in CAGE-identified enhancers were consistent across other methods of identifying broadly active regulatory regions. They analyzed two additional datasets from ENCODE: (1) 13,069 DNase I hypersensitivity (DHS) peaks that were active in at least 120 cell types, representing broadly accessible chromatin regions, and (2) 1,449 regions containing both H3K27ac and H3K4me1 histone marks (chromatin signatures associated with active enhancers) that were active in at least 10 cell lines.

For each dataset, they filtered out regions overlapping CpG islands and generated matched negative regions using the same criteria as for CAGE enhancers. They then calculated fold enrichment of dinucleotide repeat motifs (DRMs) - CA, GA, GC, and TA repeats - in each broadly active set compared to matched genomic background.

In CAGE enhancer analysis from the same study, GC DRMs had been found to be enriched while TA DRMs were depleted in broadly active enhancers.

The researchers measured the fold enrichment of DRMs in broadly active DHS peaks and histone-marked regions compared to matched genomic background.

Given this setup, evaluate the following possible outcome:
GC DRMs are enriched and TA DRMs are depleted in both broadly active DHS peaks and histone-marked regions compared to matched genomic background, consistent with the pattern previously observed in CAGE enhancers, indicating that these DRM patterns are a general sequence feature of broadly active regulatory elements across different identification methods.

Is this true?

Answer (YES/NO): YES